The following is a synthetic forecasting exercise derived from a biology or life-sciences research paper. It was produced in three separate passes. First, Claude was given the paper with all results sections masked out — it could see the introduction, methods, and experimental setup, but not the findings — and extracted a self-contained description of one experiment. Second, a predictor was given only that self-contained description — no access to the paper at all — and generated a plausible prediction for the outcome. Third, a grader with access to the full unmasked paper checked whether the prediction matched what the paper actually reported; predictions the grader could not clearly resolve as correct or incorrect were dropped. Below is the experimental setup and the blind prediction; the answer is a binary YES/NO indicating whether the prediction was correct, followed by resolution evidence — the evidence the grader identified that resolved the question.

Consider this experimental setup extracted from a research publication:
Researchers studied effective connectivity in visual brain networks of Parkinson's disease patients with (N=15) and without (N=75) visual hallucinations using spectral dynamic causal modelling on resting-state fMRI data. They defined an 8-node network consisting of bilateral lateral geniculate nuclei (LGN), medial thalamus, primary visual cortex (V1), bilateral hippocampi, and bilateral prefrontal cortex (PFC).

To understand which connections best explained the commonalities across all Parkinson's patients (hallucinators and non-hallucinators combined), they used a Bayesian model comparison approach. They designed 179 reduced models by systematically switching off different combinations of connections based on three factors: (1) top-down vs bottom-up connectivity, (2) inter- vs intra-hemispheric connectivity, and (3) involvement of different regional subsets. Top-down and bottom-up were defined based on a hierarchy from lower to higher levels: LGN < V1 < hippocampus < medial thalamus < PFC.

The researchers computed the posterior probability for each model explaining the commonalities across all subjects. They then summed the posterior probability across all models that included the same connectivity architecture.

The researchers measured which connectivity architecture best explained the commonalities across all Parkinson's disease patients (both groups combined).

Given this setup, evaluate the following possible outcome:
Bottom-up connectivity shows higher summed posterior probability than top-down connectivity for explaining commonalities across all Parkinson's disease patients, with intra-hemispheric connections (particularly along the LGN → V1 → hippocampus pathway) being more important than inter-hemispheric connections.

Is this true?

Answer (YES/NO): NO